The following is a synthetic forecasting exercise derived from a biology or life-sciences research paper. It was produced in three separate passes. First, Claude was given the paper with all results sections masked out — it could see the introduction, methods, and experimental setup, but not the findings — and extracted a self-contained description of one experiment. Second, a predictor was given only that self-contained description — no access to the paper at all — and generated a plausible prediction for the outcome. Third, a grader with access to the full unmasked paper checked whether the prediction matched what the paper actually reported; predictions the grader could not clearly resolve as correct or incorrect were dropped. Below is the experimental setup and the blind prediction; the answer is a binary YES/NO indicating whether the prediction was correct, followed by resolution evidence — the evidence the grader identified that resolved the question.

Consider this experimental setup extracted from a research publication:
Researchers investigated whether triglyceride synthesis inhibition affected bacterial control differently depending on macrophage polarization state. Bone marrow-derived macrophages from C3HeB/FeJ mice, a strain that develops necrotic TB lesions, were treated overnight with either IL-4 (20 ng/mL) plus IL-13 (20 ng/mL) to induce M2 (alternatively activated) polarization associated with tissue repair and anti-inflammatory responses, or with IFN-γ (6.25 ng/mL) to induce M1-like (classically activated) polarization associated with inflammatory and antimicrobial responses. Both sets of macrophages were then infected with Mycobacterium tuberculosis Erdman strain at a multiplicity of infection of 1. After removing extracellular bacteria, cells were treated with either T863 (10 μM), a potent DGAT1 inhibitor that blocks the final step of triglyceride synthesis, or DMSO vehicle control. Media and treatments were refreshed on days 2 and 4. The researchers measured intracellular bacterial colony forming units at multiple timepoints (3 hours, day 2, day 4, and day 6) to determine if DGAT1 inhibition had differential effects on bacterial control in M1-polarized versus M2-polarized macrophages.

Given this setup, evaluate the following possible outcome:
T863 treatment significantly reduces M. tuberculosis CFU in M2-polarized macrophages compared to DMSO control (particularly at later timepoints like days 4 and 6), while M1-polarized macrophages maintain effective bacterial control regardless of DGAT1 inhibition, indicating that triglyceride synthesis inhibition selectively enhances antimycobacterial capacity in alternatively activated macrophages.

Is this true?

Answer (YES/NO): NO